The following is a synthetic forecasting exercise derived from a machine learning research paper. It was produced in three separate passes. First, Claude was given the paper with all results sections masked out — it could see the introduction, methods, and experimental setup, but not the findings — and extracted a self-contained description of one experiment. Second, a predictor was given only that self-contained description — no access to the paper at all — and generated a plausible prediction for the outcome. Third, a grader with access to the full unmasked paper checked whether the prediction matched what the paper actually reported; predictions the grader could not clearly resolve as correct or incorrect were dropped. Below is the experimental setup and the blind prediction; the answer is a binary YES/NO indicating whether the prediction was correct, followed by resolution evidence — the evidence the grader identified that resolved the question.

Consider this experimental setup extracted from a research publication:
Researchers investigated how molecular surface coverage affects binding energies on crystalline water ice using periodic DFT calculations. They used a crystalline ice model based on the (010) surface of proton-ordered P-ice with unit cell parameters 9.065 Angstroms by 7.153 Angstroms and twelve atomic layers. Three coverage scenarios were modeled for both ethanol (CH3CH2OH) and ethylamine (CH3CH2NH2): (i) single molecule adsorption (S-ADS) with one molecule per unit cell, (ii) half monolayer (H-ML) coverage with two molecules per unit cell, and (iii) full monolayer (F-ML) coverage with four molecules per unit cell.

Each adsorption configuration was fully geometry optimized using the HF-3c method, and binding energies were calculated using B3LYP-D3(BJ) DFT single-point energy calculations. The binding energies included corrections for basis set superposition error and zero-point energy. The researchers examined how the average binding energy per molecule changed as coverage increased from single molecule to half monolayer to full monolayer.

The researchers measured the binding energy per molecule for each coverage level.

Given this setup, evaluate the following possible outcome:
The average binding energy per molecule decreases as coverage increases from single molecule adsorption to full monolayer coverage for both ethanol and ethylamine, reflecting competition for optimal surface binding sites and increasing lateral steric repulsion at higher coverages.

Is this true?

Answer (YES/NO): NO